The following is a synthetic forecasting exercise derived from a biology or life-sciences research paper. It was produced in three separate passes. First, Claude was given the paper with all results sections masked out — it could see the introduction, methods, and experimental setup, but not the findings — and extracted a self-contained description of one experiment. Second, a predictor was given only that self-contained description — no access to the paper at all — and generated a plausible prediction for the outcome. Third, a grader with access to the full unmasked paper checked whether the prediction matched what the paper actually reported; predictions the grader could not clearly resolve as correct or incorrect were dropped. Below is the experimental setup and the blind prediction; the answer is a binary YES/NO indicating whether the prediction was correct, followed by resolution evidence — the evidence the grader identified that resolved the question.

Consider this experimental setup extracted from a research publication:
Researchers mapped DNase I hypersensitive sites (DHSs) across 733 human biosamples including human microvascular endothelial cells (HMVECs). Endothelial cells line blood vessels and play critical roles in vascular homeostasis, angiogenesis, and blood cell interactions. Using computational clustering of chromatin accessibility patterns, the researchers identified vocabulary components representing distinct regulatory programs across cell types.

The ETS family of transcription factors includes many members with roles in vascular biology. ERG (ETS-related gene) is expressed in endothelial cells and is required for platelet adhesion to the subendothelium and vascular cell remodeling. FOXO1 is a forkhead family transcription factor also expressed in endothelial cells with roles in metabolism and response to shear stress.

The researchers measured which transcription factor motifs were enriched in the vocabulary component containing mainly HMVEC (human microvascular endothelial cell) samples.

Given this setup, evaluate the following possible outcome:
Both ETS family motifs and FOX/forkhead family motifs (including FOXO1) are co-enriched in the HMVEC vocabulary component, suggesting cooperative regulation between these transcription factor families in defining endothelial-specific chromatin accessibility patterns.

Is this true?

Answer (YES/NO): NO